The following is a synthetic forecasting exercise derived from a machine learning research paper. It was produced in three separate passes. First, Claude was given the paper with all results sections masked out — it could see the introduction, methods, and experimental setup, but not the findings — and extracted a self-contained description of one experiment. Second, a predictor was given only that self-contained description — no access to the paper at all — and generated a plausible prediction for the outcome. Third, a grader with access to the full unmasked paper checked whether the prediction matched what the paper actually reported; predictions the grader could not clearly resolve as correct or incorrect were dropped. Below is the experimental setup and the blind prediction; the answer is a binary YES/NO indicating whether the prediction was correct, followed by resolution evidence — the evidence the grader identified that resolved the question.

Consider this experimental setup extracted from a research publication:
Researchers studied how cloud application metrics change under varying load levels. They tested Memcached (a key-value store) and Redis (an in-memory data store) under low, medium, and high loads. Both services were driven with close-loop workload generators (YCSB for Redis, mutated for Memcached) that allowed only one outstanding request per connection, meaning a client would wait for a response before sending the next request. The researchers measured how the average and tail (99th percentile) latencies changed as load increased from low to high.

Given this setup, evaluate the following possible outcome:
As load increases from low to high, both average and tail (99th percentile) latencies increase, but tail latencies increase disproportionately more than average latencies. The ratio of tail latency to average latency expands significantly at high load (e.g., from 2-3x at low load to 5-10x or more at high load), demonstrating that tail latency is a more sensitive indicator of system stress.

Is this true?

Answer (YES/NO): NO